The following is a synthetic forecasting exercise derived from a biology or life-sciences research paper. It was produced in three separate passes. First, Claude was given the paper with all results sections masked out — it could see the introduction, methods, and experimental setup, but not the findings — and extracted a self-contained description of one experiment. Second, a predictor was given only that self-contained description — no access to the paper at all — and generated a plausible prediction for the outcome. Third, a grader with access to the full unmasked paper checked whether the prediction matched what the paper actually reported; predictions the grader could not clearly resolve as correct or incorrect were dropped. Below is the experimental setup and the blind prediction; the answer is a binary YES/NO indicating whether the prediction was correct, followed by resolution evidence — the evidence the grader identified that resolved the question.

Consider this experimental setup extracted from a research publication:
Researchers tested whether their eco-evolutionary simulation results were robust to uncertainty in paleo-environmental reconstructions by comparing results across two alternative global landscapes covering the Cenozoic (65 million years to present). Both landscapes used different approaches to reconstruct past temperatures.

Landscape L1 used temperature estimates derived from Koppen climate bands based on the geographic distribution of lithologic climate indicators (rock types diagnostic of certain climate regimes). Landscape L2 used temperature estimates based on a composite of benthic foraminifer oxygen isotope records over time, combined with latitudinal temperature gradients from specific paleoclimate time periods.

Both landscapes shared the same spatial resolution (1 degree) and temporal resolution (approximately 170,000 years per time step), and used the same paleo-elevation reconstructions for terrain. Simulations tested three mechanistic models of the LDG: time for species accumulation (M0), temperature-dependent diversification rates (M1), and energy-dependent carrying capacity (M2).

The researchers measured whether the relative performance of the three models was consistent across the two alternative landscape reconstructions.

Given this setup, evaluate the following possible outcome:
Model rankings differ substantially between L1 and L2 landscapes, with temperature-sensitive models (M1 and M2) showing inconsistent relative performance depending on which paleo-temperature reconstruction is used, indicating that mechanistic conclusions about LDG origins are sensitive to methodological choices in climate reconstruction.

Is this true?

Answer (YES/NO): NO